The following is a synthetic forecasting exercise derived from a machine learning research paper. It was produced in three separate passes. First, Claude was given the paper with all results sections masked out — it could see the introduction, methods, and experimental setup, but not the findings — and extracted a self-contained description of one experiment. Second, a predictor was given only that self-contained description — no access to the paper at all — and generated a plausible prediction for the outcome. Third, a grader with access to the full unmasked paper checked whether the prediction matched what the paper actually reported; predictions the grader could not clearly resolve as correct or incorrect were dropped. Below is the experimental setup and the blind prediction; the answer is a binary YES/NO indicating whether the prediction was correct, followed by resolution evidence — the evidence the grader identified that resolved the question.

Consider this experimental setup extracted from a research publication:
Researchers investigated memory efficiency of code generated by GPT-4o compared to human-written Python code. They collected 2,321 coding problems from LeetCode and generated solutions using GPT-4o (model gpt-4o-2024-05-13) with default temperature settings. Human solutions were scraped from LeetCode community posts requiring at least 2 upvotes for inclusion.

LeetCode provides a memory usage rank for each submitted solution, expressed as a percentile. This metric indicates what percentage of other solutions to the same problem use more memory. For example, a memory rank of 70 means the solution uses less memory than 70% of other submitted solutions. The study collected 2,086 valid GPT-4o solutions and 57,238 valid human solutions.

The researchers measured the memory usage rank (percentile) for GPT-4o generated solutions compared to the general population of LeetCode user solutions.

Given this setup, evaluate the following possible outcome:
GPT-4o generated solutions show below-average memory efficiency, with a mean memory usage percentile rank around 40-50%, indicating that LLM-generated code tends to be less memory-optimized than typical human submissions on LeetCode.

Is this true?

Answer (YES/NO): YES